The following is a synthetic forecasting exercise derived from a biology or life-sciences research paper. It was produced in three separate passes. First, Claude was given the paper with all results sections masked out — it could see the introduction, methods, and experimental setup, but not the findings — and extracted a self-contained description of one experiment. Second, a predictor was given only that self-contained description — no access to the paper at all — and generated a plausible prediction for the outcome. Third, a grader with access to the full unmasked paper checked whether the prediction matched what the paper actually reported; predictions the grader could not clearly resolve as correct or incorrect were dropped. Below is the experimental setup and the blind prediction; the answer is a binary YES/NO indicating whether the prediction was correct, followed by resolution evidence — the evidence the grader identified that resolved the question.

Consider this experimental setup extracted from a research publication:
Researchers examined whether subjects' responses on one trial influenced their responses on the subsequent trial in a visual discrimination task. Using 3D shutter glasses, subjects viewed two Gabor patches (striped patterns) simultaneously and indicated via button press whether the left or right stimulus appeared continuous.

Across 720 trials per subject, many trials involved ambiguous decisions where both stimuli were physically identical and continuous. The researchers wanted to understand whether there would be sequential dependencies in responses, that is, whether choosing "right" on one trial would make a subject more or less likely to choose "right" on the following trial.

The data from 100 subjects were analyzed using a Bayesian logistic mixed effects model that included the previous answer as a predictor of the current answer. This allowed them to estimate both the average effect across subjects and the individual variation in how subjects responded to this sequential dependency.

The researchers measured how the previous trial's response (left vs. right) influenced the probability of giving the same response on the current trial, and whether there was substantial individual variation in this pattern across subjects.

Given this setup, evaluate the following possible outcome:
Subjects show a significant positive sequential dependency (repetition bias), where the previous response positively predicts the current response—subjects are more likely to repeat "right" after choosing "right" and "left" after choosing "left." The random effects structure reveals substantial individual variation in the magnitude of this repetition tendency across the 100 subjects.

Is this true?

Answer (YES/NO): NO